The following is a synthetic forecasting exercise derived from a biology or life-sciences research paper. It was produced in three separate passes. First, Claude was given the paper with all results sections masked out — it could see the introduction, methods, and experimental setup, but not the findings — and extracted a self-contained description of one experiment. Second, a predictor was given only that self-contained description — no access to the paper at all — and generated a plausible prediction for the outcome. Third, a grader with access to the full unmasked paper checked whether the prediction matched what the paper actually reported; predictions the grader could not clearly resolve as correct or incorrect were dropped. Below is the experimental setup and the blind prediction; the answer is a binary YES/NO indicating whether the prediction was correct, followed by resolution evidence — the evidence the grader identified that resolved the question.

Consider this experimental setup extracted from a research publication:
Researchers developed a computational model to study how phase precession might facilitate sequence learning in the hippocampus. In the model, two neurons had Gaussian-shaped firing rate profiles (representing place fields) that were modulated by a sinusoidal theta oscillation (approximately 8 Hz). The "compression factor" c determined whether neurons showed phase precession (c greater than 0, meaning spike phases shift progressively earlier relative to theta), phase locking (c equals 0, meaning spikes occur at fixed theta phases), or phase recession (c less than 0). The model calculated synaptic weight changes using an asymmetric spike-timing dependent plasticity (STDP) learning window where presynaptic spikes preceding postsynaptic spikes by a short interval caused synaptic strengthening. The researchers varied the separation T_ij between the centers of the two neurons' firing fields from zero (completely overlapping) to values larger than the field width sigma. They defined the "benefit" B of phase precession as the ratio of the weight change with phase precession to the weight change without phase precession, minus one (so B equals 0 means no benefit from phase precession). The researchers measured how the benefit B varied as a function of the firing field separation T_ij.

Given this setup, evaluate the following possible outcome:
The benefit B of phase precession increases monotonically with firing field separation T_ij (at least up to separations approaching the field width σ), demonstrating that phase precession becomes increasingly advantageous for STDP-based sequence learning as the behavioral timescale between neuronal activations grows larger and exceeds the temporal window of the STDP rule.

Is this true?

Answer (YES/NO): NO